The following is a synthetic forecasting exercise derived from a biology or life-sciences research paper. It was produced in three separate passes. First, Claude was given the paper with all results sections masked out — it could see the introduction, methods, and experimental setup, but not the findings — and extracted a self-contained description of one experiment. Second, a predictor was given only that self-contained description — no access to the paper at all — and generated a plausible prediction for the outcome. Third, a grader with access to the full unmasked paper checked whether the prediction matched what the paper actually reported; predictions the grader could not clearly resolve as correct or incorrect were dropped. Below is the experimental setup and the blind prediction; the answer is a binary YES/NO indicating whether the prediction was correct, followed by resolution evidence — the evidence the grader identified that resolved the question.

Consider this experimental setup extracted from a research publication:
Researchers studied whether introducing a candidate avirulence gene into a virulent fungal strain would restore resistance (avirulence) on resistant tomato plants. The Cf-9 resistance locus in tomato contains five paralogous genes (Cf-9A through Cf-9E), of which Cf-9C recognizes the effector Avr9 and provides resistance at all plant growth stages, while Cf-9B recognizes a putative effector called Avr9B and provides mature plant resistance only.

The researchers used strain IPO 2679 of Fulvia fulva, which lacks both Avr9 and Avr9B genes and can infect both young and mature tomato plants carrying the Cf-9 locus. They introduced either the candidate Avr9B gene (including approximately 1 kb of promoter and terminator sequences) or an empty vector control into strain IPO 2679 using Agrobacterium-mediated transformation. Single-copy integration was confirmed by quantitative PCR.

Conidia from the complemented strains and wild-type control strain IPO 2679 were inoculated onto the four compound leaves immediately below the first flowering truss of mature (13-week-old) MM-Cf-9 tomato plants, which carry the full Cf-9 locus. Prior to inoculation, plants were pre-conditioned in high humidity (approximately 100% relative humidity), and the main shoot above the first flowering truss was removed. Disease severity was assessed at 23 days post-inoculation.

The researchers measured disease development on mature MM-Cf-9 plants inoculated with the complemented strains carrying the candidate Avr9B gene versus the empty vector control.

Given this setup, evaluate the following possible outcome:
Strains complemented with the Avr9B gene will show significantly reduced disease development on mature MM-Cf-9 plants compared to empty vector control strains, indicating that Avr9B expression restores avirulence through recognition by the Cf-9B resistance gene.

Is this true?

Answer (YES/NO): YES